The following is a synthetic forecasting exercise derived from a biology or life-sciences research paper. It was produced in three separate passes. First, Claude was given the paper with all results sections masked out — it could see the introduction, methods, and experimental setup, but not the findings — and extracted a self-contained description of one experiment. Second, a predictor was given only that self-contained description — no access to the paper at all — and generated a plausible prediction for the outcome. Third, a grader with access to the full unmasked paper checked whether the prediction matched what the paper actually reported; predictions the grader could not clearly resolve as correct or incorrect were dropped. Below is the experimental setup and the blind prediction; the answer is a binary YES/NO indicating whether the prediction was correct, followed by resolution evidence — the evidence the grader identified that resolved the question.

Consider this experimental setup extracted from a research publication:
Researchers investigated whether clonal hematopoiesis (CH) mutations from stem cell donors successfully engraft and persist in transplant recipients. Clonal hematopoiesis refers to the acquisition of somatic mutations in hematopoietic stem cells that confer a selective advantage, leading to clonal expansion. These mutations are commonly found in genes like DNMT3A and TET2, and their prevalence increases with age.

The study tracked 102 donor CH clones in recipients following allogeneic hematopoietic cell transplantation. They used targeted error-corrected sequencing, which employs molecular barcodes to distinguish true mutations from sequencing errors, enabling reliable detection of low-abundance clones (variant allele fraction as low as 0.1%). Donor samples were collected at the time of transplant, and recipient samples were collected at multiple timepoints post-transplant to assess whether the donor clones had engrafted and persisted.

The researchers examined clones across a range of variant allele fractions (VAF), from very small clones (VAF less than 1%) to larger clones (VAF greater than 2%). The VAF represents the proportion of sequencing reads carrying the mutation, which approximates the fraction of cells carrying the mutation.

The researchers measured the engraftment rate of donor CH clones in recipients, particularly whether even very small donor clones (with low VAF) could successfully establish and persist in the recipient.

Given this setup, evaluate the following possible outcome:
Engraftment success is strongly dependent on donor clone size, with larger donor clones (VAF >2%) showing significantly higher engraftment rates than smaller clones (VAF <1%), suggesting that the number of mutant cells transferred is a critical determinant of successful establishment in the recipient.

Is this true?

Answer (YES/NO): NO